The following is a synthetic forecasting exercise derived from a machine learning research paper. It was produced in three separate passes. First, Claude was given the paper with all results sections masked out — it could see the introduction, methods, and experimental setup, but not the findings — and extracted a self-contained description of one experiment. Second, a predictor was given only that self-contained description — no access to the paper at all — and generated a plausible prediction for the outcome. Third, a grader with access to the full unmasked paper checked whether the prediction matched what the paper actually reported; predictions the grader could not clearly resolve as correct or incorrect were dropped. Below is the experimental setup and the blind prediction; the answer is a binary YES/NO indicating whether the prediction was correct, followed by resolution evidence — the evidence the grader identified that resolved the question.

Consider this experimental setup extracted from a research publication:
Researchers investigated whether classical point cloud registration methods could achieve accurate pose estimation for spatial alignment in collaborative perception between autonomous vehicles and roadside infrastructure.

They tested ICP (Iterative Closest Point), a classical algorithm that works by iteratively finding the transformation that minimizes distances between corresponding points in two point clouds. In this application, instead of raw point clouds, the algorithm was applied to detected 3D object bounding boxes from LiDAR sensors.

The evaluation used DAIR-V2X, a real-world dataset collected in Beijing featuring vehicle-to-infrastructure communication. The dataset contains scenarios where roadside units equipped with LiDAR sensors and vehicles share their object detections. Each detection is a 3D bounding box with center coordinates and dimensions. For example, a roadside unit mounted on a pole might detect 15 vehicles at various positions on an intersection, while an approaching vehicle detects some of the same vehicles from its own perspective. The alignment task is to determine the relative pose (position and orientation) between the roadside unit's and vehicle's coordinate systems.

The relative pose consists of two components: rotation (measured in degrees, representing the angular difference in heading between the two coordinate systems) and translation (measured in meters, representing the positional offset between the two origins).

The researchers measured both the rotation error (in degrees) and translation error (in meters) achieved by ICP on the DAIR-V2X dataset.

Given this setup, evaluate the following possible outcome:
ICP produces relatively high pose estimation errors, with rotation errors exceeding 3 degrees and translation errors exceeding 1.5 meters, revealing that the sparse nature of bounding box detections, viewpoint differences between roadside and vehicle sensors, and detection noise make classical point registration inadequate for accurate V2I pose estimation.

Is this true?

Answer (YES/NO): YES